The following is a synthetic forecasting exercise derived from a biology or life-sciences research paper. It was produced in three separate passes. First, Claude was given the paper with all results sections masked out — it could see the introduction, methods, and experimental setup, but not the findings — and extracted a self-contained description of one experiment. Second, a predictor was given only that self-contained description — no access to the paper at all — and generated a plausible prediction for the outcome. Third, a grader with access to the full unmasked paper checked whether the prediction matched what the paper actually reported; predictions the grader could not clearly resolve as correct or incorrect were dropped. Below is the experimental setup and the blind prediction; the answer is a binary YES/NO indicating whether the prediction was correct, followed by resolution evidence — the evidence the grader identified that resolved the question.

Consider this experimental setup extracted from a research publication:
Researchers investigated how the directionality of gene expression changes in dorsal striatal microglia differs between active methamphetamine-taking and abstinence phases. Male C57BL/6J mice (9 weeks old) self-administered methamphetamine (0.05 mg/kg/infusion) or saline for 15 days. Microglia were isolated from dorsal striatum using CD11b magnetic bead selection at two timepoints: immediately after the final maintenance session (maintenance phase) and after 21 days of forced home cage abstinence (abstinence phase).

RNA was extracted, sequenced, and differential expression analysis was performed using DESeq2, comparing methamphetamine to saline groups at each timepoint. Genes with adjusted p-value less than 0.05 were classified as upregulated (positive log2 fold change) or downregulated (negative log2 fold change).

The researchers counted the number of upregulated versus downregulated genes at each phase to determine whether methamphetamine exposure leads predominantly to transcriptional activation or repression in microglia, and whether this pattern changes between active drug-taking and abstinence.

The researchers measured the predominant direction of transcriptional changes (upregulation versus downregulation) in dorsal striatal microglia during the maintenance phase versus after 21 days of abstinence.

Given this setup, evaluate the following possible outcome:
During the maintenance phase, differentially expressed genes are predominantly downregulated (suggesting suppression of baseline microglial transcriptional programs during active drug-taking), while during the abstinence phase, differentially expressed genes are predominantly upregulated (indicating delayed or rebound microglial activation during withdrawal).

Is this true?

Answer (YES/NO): NO